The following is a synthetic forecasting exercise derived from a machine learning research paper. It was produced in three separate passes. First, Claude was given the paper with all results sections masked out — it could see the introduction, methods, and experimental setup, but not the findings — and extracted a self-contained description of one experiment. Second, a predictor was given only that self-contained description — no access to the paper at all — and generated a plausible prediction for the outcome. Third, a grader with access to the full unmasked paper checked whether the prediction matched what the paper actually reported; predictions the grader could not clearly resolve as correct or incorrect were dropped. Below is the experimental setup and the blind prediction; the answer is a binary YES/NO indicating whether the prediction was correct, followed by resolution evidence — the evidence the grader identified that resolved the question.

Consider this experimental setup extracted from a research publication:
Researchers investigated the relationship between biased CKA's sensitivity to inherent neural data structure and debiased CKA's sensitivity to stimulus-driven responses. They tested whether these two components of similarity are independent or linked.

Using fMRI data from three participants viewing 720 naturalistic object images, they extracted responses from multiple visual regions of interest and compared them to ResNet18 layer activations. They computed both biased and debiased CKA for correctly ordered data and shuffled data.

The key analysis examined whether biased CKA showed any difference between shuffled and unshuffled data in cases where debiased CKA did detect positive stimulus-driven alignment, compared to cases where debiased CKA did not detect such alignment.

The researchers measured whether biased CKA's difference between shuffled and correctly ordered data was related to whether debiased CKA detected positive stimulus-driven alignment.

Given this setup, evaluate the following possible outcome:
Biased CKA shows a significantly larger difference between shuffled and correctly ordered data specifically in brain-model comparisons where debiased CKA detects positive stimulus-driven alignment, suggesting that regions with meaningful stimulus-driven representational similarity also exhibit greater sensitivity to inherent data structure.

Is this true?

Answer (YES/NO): NO